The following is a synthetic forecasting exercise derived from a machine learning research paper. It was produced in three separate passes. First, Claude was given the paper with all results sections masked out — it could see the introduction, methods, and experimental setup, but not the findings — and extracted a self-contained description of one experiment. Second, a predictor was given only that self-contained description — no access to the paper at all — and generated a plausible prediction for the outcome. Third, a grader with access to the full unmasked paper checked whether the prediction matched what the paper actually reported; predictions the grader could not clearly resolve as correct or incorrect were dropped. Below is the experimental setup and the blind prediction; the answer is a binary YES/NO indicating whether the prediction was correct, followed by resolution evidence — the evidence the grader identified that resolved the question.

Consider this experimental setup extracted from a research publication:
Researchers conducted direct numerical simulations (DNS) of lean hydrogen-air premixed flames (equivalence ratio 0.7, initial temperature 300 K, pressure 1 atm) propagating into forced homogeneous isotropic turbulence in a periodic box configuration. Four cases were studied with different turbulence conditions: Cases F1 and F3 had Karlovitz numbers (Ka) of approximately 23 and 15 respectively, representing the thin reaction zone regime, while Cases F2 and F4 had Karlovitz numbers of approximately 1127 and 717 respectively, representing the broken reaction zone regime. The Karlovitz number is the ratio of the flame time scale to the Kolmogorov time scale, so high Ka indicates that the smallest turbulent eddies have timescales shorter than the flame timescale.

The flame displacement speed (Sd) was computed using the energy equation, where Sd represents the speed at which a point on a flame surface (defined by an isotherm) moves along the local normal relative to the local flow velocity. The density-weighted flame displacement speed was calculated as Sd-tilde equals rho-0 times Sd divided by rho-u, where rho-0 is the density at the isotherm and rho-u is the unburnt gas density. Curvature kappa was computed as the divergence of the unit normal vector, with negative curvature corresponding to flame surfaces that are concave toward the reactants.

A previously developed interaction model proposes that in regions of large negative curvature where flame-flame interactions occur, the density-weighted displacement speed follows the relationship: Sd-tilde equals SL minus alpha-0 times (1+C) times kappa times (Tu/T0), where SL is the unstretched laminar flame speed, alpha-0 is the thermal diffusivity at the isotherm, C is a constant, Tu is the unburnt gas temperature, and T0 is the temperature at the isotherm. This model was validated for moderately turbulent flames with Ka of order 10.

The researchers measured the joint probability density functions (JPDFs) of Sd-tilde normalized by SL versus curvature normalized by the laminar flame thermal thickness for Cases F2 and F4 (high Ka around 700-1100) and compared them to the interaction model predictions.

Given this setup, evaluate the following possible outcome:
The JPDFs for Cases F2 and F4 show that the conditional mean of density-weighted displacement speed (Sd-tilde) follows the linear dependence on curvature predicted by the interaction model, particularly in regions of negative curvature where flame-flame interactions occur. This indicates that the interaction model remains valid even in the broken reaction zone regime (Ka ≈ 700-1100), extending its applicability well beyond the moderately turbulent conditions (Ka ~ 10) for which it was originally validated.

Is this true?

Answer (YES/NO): YES